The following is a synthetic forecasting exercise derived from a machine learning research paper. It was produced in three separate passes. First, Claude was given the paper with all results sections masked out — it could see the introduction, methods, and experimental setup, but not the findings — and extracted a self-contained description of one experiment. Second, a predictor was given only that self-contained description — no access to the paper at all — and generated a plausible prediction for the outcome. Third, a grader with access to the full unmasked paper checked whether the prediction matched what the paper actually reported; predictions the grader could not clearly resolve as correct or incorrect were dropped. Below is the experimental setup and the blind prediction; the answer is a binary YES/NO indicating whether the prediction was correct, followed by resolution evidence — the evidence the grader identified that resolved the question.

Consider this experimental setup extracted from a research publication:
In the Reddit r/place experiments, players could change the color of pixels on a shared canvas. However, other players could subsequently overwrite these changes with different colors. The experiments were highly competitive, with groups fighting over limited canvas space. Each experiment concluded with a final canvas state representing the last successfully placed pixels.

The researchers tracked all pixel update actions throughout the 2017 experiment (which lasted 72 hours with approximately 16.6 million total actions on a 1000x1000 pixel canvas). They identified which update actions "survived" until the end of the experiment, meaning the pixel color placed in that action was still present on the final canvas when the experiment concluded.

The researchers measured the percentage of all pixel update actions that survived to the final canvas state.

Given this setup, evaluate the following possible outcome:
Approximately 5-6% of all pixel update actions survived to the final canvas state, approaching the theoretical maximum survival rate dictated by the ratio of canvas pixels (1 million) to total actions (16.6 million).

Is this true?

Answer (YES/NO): YES